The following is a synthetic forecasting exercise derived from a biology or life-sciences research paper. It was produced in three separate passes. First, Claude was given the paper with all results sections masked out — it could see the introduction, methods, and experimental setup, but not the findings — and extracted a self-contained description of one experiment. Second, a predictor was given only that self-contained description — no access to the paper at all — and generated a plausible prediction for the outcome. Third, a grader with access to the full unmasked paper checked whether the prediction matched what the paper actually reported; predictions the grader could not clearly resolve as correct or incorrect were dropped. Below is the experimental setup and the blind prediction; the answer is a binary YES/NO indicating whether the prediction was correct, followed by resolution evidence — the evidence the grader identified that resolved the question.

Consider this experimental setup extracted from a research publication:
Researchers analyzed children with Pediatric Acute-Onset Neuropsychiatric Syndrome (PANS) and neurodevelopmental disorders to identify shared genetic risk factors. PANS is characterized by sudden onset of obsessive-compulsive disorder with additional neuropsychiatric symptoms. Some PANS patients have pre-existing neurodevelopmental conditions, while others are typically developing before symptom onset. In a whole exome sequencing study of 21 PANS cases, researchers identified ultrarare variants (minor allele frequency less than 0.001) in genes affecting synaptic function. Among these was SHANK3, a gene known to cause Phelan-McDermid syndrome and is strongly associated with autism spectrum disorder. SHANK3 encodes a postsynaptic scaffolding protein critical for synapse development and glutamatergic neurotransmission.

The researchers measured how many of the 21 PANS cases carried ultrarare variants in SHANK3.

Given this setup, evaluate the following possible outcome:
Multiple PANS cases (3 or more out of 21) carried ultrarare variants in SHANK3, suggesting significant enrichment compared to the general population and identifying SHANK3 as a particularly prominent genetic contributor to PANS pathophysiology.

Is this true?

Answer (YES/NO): YES